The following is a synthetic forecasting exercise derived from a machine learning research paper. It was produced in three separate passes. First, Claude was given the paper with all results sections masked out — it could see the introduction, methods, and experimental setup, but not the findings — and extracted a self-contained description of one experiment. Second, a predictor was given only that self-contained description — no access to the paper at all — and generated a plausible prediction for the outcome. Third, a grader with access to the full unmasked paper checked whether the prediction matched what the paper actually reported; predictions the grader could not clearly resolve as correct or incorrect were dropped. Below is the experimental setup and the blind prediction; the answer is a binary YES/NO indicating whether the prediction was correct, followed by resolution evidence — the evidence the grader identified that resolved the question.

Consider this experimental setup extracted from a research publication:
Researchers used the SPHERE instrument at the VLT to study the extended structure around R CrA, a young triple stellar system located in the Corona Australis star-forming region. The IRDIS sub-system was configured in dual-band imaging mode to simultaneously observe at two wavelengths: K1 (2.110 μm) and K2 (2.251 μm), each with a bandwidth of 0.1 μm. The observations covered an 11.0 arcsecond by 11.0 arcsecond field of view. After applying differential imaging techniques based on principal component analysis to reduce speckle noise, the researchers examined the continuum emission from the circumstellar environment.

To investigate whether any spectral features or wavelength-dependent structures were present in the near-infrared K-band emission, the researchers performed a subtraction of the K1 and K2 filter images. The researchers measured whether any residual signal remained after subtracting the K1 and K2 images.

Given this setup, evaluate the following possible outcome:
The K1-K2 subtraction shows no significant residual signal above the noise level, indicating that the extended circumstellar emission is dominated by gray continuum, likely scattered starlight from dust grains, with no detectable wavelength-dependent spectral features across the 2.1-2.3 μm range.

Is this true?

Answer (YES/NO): YES